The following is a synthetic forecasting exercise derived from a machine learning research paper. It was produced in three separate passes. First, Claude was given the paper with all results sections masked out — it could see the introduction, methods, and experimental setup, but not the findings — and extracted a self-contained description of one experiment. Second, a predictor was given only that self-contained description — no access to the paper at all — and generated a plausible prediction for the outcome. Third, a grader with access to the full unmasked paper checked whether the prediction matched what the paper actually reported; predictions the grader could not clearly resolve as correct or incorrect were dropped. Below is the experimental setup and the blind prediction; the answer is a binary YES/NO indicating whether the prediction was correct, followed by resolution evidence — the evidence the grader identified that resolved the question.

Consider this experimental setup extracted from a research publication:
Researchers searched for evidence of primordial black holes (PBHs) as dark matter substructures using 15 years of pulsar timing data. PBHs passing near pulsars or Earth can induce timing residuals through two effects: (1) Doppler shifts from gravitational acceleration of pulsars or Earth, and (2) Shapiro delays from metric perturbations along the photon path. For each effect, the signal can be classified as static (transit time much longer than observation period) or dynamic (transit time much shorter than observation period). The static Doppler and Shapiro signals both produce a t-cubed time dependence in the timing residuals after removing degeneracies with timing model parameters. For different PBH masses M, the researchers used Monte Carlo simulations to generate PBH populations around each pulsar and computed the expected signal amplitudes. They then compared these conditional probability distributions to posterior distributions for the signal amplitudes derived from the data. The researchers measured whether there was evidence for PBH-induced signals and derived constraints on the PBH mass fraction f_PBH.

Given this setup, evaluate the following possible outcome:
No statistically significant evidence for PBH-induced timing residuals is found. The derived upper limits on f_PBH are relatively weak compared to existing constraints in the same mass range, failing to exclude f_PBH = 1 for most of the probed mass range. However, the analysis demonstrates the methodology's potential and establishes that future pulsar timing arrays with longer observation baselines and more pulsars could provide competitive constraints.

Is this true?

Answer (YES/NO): YES